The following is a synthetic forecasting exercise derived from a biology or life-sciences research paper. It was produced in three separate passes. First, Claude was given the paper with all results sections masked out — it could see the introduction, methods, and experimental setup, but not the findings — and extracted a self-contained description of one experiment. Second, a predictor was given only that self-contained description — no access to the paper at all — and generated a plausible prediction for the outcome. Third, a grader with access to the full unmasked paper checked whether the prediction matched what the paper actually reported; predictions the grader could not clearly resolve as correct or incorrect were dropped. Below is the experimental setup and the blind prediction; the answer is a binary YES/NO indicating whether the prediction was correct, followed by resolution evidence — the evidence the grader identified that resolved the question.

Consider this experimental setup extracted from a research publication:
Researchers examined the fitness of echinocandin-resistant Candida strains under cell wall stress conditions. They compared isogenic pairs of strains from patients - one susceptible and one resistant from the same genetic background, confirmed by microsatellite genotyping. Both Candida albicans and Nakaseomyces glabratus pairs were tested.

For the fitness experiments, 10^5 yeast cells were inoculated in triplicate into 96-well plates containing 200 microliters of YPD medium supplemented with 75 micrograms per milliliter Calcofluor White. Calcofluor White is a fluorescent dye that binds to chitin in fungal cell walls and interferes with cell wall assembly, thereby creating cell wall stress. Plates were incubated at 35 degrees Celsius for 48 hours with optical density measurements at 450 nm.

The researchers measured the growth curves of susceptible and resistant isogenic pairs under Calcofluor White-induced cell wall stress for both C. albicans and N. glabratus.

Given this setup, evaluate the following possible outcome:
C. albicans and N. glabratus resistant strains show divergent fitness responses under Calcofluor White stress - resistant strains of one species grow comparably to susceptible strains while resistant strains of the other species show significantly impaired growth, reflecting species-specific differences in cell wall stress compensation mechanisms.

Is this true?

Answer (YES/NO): NO